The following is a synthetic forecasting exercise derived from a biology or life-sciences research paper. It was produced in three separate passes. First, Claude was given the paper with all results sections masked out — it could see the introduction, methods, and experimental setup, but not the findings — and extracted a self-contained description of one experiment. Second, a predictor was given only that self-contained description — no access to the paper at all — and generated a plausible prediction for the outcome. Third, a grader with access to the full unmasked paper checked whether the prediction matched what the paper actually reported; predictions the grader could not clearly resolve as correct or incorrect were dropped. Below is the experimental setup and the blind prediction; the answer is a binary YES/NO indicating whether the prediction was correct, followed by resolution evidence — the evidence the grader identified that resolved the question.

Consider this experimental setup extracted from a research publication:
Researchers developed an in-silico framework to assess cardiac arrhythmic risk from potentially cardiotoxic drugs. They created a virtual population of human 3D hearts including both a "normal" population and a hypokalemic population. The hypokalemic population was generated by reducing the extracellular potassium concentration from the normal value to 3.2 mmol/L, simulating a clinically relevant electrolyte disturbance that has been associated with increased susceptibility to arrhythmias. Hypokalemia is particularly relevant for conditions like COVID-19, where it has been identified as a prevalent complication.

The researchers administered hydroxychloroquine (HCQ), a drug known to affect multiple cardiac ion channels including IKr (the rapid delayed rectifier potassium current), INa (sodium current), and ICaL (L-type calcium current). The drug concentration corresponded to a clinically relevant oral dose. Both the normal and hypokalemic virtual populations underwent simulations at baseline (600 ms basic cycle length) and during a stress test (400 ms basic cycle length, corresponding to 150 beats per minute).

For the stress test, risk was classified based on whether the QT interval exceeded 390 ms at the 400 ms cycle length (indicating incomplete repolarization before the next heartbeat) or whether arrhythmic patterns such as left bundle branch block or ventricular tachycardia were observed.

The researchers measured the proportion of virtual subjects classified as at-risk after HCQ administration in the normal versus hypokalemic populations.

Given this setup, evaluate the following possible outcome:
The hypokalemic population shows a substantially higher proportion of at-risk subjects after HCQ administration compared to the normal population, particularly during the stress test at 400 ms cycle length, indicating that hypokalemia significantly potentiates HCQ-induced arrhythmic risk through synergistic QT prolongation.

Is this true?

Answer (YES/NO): YES